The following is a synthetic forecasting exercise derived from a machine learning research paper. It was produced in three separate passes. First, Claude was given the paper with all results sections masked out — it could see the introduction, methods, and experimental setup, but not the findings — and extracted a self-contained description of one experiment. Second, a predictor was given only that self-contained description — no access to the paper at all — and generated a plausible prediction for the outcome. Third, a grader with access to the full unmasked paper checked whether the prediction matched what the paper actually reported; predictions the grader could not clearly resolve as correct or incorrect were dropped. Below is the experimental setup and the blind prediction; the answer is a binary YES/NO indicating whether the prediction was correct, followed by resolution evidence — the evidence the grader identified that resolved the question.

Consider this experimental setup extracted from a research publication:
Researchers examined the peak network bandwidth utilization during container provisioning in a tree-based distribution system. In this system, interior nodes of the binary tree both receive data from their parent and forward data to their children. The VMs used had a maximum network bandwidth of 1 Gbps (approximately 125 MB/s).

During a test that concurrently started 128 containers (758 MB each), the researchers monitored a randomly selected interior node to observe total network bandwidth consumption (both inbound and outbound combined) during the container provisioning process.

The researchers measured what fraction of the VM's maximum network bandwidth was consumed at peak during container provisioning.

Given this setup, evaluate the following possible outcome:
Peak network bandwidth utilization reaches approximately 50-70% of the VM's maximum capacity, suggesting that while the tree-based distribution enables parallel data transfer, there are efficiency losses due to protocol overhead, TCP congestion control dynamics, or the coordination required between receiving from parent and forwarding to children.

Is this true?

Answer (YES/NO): NO